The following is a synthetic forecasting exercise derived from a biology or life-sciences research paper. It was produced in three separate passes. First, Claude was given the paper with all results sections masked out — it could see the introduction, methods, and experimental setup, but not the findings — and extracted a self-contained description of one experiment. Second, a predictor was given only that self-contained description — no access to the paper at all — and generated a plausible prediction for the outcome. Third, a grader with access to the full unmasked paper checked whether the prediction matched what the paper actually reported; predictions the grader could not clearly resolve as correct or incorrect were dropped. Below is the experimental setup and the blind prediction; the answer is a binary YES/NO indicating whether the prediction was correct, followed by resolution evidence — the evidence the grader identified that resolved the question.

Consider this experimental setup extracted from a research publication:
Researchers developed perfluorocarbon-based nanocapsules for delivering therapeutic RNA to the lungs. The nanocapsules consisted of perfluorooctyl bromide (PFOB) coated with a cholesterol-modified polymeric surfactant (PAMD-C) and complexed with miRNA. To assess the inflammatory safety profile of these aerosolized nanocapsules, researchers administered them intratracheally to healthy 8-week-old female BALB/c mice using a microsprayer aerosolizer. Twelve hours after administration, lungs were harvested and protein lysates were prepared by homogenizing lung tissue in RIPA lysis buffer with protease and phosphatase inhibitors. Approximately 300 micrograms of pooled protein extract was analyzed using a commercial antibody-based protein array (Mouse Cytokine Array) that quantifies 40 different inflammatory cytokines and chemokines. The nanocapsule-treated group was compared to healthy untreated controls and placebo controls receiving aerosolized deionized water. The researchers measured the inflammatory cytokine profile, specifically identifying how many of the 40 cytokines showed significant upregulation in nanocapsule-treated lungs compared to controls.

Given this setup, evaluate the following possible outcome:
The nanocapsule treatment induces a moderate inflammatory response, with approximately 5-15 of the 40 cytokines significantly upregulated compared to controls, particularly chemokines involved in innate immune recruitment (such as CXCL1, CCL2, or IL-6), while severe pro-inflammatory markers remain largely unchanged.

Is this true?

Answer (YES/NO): NO